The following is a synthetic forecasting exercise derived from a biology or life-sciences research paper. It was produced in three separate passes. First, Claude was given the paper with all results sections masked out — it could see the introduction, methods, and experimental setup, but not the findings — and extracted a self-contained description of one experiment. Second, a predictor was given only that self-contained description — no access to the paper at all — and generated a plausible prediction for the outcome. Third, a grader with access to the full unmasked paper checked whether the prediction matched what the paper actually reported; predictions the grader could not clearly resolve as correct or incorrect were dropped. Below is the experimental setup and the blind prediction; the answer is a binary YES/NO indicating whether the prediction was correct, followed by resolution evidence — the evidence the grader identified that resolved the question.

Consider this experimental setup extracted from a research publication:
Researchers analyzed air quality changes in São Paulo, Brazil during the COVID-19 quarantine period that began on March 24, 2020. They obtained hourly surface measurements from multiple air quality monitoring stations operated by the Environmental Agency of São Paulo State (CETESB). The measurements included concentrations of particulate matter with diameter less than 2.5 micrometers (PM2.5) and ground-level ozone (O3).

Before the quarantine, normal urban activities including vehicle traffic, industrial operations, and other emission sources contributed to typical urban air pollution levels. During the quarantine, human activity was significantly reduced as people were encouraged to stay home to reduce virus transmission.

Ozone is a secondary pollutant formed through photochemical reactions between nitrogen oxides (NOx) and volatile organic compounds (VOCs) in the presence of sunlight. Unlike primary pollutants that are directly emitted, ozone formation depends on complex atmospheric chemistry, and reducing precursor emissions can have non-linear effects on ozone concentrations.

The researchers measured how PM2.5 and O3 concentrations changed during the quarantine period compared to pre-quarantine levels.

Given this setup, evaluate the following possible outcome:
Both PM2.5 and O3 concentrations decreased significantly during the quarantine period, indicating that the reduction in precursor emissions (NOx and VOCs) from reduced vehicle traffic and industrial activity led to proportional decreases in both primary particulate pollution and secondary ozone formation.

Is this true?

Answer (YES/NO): NO